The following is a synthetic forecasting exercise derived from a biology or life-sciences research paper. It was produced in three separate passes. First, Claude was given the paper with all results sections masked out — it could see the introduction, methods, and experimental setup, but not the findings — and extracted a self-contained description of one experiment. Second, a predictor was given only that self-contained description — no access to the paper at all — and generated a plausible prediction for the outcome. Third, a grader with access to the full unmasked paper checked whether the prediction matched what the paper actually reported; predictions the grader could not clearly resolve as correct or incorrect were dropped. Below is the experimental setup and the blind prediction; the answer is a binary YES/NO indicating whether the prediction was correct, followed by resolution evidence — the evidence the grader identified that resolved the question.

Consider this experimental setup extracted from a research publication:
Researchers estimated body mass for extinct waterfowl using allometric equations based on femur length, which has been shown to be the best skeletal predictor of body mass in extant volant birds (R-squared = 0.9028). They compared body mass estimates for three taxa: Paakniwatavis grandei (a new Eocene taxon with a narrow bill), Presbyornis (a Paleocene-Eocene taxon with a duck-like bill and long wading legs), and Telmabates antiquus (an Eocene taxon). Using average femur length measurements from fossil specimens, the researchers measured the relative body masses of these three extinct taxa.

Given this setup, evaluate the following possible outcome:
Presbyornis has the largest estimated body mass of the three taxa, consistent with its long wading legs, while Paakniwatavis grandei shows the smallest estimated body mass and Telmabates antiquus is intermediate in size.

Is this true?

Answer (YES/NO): NO